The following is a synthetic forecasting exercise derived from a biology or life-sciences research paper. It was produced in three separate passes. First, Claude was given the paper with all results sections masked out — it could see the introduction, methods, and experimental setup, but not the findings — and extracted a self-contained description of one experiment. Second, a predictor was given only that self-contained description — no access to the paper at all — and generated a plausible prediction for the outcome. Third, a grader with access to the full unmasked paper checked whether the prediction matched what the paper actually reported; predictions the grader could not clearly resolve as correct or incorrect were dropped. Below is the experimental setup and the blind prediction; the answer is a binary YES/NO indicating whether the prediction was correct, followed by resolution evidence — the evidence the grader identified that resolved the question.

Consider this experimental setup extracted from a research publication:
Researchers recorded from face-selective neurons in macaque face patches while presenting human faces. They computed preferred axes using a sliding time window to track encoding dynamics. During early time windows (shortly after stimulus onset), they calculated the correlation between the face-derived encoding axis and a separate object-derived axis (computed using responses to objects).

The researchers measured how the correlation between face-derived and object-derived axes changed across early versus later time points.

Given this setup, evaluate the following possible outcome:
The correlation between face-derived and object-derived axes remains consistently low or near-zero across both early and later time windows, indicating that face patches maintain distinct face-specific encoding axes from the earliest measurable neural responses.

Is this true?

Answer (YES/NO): NO